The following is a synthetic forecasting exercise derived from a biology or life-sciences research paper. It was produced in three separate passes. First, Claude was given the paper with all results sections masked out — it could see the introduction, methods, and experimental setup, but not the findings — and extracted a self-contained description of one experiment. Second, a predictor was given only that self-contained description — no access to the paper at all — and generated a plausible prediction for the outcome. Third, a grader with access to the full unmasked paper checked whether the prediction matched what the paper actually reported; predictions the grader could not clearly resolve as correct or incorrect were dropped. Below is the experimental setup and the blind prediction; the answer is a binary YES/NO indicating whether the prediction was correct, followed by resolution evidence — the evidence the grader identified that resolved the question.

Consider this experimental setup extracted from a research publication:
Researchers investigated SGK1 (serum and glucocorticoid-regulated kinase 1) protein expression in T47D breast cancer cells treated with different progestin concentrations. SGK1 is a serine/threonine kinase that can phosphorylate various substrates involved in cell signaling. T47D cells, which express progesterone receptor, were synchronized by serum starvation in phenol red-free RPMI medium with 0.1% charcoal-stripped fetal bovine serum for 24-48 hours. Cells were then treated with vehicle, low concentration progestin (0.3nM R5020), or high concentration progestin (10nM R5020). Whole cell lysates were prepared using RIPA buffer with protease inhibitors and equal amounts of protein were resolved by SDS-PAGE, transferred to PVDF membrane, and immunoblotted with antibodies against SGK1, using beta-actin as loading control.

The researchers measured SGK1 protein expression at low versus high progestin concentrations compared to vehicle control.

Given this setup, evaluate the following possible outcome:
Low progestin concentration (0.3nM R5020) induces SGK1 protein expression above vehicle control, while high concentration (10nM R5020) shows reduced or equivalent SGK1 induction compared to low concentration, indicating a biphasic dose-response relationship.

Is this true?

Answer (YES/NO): YES